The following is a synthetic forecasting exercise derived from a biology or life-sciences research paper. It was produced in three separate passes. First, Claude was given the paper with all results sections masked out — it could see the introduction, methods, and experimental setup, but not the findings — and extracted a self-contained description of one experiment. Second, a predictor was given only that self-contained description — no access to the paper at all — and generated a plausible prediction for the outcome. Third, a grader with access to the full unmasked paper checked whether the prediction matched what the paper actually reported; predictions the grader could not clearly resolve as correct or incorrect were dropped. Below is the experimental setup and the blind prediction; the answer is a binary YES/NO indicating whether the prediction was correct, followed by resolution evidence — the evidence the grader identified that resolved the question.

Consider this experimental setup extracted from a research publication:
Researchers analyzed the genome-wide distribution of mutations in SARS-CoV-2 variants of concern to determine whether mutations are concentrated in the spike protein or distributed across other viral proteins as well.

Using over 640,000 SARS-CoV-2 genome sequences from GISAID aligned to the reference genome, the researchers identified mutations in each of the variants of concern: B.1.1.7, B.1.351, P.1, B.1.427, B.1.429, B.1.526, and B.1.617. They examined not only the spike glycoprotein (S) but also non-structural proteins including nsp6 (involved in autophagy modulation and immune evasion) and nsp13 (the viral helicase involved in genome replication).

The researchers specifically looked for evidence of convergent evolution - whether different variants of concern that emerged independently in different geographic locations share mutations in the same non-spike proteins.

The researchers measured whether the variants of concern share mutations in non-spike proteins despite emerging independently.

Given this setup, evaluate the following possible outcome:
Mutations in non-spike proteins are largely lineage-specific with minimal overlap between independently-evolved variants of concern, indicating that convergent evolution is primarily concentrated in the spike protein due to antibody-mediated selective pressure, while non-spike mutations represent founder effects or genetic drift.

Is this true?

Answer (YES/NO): NO